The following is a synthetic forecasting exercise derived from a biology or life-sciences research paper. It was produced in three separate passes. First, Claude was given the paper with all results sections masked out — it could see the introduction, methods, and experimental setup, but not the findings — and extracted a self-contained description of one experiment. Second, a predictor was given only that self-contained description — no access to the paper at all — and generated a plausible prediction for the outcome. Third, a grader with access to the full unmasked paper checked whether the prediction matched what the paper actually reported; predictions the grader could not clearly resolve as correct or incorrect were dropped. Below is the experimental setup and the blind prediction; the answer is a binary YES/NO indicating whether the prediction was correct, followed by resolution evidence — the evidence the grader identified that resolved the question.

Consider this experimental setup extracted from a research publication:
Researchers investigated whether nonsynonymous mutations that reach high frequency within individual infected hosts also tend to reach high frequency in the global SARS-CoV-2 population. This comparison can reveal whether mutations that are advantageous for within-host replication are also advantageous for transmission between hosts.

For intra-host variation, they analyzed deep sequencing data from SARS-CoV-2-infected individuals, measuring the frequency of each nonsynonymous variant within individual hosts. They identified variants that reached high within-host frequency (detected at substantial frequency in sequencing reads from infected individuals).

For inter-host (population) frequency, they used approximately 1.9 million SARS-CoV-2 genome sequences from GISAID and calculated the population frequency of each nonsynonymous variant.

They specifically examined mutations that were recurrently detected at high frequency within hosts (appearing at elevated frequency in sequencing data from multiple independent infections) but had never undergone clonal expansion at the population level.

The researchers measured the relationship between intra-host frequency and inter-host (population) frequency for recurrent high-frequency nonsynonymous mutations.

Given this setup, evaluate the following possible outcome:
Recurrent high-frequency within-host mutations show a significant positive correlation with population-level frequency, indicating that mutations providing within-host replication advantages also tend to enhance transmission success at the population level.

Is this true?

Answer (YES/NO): NO